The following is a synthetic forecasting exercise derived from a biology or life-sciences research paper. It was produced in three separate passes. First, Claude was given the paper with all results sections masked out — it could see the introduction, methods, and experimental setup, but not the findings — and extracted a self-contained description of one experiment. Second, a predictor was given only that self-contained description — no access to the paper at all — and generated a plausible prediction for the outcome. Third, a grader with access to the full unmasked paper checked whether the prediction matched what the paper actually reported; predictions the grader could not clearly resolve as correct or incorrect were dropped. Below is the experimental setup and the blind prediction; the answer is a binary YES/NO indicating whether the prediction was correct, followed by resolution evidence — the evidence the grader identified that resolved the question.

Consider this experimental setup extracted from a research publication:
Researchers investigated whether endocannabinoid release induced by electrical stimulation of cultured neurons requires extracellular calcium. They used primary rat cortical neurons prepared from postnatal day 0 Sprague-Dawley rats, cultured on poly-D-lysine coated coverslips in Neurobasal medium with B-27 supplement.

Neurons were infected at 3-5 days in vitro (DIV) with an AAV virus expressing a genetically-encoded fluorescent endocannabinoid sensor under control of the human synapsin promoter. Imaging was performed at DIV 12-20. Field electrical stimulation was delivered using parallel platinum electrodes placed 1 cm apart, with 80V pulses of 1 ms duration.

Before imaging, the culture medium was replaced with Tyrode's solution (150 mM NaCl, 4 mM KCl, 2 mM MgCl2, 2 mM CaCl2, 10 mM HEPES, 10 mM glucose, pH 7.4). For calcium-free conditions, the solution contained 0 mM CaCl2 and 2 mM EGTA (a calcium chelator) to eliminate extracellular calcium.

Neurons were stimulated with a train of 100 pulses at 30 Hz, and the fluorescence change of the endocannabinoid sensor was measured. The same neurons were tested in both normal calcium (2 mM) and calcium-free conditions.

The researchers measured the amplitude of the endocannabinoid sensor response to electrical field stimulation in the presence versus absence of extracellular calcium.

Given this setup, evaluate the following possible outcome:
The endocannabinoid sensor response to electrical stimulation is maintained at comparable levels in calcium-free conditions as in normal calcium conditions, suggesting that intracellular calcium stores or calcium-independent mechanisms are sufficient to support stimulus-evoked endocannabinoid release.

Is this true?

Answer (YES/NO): NO